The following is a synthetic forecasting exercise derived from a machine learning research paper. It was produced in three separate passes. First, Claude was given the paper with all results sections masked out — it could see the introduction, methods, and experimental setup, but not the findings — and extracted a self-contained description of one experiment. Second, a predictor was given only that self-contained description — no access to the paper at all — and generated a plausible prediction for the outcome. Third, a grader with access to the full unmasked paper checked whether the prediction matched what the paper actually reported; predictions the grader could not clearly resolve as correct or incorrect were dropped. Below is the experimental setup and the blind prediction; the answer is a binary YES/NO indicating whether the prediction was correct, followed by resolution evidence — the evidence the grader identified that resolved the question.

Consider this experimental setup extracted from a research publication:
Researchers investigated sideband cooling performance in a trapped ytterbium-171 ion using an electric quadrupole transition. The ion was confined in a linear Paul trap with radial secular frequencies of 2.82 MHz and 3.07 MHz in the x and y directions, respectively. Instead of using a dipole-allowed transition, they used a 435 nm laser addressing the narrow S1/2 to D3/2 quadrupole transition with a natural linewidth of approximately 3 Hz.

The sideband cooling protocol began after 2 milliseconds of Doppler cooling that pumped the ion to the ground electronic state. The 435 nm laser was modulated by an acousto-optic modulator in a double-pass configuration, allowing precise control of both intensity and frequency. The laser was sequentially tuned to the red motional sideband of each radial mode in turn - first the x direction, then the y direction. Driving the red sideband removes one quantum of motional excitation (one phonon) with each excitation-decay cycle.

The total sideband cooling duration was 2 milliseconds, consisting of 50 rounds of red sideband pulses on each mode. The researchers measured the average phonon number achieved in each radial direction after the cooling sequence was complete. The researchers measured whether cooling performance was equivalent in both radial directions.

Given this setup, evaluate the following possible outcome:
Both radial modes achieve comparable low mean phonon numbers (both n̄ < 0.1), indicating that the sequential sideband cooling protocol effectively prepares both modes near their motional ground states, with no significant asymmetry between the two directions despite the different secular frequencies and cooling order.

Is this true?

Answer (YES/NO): NO